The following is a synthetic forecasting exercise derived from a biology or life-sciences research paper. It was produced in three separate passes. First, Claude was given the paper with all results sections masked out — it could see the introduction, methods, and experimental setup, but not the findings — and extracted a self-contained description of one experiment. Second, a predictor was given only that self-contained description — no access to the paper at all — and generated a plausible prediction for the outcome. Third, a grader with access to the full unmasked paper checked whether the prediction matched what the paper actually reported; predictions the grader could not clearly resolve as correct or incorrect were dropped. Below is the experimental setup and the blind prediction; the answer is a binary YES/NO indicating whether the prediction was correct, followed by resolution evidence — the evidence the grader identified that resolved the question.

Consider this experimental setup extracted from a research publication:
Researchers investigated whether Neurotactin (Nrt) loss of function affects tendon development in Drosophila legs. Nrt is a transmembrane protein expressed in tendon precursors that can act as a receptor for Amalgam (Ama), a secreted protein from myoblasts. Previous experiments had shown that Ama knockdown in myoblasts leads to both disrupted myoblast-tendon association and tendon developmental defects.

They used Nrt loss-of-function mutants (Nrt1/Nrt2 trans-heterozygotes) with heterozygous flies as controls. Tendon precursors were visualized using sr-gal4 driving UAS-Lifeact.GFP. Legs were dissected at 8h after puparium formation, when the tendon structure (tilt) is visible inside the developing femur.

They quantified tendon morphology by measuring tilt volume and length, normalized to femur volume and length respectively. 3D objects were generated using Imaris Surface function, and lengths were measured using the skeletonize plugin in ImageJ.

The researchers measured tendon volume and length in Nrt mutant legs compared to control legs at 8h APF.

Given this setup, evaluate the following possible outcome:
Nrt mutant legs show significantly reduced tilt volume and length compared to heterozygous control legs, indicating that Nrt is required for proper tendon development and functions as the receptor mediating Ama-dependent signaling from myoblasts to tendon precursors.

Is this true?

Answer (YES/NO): NO